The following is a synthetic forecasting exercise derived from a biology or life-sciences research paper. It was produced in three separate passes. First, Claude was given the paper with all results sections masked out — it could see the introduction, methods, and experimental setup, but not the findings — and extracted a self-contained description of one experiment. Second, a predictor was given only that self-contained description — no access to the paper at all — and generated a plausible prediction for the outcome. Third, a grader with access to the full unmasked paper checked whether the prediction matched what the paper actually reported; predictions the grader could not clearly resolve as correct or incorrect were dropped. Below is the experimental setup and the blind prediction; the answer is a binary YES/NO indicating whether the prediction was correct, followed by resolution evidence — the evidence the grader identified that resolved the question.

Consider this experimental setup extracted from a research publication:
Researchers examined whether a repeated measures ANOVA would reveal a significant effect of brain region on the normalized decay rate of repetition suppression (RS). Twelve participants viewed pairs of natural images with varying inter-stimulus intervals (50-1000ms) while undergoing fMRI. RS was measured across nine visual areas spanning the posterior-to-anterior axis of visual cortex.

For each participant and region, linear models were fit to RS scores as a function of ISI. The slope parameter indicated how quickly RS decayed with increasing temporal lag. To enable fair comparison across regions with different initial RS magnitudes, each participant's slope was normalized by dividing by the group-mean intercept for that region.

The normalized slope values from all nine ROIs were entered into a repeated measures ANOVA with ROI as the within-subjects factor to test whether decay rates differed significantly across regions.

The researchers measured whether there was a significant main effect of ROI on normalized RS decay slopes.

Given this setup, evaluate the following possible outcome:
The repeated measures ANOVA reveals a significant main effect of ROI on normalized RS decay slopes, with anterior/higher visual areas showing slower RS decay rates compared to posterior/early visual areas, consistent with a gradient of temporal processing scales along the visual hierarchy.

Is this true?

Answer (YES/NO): NO